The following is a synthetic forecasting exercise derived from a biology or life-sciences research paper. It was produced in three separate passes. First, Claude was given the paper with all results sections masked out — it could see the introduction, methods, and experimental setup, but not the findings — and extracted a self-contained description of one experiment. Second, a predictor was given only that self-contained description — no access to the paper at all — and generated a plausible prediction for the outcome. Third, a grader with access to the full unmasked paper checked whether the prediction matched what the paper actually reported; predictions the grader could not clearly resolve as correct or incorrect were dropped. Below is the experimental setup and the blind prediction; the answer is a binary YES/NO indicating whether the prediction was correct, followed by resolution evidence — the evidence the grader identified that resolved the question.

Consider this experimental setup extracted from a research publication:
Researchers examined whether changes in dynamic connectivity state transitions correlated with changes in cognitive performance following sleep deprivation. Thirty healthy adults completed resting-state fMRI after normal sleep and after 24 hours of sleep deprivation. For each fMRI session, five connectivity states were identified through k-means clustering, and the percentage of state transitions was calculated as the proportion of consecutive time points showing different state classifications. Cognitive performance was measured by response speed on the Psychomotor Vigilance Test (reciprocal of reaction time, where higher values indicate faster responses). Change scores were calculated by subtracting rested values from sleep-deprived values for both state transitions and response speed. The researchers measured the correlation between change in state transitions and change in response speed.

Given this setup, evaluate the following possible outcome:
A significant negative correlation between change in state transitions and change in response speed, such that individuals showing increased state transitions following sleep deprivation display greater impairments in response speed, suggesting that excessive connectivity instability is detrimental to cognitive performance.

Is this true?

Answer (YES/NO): NO